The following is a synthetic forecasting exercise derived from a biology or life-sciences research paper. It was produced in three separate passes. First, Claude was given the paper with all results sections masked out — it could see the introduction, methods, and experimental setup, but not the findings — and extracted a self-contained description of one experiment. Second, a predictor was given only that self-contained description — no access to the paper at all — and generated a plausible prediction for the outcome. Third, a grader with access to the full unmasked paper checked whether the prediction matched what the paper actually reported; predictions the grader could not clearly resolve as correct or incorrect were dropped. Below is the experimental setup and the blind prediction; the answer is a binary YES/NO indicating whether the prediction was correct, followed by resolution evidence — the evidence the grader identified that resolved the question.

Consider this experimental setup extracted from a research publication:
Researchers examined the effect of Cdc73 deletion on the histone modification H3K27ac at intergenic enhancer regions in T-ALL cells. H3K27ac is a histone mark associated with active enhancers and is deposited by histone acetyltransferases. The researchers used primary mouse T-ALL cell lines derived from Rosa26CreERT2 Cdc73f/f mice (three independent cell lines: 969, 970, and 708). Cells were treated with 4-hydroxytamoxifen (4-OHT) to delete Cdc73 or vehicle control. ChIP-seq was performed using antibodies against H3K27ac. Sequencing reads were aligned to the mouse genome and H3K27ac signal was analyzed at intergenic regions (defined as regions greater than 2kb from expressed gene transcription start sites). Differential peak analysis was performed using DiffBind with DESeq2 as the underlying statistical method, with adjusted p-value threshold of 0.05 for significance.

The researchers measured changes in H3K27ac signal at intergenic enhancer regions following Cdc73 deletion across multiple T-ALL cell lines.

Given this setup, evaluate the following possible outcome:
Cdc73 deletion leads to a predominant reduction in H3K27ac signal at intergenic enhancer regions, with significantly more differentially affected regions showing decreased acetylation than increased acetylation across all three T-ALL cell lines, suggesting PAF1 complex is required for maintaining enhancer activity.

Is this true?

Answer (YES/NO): YES